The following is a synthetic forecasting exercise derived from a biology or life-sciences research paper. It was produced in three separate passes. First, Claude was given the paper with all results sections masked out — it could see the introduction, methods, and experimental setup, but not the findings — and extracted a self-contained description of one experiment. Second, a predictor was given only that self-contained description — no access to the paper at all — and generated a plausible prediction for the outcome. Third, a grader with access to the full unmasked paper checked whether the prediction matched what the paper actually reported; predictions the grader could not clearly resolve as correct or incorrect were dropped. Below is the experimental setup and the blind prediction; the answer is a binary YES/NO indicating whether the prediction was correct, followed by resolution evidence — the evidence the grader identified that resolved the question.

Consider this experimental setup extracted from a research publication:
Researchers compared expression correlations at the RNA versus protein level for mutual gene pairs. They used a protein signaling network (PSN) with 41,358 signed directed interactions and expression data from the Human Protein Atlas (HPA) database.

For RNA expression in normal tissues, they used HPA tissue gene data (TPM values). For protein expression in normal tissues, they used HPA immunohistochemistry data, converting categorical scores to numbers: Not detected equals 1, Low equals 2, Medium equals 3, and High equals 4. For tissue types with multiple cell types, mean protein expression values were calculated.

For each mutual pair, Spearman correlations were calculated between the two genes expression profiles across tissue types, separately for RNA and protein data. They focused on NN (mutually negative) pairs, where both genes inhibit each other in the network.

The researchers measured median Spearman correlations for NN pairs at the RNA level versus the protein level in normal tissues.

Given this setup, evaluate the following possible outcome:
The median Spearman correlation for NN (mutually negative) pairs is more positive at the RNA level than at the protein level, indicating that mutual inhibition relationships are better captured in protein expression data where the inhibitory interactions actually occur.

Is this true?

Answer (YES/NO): YES